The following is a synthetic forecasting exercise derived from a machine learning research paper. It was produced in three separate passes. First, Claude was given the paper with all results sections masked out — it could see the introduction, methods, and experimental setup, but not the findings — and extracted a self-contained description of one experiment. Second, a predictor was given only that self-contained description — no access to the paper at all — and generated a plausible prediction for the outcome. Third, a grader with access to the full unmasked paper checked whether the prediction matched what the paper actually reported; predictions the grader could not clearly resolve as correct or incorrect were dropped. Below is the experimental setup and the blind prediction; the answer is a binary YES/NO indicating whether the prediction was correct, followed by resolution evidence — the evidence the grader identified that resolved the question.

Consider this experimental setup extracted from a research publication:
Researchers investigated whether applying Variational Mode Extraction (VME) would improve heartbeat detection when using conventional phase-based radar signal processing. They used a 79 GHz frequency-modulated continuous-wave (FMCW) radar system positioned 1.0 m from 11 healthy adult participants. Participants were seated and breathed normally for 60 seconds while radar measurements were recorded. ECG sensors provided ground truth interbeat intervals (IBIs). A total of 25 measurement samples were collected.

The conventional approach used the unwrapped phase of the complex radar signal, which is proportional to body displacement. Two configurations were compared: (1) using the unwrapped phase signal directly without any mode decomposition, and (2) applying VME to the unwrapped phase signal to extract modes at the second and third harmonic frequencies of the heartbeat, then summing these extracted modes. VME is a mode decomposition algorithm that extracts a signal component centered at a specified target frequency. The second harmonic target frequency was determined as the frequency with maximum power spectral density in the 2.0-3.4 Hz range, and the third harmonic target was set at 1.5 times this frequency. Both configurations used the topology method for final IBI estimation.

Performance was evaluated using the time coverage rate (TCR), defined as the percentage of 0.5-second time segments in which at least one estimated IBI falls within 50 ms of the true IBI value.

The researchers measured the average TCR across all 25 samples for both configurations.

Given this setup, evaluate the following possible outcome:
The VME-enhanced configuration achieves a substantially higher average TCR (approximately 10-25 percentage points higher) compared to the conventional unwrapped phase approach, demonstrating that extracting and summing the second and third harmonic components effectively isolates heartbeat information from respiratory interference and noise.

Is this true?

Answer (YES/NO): NO